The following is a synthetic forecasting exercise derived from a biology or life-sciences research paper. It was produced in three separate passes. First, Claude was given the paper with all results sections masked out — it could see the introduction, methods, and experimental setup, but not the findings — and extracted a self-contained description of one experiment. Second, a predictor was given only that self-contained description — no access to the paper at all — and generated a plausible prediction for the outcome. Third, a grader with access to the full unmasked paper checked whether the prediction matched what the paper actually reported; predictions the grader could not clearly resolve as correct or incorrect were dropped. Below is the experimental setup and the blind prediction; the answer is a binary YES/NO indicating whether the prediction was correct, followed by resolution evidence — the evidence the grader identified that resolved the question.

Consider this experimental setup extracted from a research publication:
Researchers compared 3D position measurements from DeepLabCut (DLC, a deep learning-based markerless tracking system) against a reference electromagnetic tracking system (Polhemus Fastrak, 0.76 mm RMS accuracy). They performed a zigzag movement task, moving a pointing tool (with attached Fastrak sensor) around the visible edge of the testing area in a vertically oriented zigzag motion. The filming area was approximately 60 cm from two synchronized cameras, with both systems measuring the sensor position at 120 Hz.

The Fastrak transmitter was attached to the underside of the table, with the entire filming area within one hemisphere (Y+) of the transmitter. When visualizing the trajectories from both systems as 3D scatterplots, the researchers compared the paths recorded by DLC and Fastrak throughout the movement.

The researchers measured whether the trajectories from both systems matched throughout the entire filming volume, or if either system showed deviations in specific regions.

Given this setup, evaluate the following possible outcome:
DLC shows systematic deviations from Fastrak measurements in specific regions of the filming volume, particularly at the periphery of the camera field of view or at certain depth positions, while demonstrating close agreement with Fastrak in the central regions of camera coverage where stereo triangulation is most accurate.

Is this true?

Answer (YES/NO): NO